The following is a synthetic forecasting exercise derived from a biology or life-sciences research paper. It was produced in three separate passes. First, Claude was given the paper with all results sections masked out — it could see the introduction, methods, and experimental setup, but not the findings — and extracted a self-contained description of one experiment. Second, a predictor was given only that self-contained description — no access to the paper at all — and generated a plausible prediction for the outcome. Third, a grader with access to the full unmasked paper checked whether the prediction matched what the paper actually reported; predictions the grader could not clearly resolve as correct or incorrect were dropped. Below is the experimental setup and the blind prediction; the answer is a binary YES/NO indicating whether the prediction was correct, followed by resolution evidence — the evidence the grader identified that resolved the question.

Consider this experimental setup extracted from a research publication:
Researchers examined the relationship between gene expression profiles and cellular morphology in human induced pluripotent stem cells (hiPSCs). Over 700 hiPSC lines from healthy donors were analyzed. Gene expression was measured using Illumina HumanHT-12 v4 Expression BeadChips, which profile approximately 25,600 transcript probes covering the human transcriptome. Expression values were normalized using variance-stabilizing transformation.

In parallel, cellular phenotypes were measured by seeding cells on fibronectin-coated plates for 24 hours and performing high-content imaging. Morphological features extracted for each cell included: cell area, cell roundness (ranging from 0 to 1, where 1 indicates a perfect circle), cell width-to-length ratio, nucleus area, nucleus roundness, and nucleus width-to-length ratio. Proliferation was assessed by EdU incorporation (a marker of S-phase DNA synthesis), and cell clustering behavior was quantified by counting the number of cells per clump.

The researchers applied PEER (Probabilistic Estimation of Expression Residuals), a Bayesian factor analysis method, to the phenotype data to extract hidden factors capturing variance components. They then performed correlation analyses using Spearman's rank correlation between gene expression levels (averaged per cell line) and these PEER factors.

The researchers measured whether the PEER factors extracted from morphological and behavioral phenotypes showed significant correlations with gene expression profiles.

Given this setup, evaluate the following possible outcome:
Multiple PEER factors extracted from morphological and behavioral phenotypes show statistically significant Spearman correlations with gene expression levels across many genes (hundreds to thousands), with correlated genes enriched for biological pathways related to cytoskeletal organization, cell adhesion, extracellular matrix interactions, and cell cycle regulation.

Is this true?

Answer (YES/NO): NO